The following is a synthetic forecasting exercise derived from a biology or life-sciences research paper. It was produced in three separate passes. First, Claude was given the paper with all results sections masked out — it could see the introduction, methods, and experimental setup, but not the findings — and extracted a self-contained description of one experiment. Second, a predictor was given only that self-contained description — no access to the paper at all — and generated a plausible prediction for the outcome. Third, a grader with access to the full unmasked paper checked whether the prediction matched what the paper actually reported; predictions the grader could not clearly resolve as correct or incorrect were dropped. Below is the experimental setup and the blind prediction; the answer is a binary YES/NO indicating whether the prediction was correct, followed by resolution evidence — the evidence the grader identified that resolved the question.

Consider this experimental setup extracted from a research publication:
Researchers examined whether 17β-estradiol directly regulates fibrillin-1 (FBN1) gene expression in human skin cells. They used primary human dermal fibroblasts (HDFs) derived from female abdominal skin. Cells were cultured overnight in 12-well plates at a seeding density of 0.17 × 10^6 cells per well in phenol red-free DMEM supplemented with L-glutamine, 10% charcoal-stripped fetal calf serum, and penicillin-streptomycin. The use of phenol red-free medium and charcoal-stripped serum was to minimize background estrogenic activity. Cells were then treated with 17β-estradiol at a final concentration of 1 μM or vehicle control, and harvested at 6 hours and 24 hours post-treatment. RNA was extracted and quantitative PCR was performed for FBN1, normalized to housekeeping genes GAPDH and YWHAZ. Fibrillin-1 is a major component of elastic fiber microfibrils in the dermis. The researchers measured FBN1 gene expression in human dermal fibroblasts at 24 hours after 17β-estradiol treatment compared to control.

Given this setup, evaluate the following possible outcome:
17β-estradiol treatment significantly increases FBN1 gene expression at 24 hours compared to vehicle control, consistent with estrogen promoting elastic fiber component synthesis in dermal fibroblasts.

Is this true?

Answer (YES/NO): YES